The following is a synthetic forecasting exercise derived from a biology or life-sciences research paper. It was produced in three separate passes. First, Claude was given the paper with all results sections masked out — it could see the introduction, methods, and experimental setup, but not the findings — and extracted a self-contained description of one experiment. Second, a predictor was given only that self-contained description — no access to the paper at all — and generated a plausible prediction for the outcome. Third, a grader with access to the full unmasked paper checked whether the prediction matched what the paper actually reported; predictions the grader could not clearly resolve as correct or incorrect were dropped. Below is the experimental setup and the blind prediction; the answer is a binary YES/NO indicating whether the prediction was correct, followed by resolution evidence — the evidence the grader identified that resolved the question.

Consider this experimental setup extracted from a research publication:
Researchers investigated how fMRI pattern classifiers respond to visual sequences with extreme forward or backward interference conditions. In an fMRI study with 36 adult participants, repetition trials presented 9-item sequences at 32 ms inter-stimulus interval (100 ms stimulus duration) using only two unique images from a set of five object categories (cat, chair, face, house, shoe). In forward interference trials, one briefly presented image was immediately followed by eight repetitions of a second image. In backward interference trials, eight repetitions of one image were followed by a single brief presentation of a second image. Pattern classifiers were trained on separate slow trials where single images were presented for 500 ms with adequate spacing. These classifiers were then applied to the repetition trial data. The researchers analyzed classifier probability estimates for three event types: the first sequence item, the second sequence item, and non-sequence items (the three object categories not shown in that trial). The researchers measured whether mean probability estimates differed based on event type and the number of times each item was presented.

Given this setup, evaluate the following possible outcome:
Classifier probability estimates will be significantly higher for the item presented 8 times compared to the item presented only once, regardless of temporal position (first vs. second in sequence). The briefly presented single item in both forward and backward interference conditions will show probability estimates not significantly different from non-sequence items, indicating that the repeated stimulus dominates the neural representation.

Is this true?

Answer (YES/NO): NO